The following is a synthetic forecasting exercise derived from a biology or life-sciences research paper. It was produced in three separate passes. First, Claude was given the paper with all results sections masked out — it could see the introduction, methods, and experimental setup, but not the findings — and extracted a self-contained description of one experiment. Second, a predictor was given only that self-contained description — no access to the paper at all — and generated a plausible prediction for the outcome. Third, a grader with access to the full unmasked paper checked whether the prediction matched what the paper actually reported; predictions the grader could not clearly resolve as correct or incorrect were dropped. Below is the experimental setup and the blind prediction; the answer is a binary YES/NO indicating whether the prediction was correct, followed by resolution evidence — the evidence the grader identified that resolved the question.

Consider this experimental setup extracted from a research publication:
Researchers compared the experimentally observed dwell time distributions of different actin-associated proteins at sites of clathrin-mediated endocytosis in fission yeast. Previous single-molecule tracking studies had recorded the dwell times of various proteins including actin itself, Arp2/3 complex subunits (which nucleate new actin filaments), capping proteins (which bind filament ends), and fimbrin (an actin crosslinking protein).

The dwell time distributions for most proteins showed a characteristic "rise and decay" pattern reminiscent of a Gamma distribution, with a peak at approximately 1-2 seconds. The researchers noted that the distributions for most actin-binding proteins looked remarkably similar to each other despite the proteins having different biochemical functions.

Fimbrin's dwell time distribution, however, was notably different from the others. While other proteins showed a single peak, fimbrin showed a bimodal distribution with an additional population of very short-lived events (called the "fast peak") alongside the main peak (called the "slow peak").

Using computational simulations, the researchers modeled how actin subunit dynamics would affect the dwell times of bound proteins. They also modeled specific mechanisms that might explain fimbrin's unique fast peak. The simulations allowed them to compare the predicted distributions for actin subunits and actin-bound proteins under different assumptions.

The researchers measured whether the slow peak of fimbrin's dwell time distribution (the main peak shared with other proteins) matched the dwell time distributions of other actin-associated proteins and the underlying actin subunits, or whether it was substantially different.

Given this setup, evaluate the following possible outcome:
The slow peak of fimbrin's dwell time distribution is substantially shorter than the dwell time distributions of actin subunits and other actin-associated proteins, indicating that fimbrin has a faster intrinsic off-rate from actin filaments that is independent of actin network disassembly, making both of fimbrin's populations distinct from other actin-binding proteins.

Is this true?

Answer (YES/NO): NO